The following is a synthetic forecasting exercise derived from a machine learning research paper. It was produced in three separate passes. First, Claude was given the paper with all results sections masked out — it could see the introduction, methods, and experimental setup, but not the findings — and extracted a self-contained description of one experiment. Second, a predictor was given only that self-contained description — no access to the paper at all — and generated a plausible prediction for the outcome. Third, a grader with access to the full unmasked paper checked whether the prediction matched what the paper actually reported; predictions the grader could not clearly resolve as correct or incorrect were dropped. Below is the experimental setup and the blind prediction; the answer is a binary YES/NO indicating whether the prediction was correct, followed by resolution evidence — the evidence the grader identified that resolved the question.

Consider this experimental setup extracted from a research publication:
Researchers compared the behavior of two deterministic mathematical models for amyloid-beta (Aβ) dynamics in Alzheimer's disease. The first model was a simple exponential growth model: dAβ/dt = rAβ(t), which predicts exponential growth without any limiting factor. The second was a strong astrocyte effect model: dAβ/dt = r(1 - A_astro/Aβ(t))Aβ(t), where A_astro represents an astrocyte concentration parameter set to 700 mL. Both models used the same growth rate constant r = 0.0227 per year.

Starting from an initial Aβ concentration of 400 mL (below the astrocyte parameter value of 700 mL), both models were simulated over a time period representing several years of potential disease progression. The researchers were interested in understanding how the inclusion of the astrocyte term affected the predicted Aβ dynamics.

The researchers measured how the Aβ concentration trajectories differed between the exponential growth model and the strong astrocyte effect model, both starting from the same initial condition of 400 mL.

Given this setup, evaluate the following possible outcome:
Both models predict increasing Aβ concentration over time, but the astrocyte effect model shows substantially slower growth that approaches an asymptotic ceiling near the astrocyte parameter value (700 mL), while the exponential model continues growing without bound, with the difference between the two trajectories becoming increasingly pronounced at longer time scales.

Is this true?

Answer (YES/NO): NO